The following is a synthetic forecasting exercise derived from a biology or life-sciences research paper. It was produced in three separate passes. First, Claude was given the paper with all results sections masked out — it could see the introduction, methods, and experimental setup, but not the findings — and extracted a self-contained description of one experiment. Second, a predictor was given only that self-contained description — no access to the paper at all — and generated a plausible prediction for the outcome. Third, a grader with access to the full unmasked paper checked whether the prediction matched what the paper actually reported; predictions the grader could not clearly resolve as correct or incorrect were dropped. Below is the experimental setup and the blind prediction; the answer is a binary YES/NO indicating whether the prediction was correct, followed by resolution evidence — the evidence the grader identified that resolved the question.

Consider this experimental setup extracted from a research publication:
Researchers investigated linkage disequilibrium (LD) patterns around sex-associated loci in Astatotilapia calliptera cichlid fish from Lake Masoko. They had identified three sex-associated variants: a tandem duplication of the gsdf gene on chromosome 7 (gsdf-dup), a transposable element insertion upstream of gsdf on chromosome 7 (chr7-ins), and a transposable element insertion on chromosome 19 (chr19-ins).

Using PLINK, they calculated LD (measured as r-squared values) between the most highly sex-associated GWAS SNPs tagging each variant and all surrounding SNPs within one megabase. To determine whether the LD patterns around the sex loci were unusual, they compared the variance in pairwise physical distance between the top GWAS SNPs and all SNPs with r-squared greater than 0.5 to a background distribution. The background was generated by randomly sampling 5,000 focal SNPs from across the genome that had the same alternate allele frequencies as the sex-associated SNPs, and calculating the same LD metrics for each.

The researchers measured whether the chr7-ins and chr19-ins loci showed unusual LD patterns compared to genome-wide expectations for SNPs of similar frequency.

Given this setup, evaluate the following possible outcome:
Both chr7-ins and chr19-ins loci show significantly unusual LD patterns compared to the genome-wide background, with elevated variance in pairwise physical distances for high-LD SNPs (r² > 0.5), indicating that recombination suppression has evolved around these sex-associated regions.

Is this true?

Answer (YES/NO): NO